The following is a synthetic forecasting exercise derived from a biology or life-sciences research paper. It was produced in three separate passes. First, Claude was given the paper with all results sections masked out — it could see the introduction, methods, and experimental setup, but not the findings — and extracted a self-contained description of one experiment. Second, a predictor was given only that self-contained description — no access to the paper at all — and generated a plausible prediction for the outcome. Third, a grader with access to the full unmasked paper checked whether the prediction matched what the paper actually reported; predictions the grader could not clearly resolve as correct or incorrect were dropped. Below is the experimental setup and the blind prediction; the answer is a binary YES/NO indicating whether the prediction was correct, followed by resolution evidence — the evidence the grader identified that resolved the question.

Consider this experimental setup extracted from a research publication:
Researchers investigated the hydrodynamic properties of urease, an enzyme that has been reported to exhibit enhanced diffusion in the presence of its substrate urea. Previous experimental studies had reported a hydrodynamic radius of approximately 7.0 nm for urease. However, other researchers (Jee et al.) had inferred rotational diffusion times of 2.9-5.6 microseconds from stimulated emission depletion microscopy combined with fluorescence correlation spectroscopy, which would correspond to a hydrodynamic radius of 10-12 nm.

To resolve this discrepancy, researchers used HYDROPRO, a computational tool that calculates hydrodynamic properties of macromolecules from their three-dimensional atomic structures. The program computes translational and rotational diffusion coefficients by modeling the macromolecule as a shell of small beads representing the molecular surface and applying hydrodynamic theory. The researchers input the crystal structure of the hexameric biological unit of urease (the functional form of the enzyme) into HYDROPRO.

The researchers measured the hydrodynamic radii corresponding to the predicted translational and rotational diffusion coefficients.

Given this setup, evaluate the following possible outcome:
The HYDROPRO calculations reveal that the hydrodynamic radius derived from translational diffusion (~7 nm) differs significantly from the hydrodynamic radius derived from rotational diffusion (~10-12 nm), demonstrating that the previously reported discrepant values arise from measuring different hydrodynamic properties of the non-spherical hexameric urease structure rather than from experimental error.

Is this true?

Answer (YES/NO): NO